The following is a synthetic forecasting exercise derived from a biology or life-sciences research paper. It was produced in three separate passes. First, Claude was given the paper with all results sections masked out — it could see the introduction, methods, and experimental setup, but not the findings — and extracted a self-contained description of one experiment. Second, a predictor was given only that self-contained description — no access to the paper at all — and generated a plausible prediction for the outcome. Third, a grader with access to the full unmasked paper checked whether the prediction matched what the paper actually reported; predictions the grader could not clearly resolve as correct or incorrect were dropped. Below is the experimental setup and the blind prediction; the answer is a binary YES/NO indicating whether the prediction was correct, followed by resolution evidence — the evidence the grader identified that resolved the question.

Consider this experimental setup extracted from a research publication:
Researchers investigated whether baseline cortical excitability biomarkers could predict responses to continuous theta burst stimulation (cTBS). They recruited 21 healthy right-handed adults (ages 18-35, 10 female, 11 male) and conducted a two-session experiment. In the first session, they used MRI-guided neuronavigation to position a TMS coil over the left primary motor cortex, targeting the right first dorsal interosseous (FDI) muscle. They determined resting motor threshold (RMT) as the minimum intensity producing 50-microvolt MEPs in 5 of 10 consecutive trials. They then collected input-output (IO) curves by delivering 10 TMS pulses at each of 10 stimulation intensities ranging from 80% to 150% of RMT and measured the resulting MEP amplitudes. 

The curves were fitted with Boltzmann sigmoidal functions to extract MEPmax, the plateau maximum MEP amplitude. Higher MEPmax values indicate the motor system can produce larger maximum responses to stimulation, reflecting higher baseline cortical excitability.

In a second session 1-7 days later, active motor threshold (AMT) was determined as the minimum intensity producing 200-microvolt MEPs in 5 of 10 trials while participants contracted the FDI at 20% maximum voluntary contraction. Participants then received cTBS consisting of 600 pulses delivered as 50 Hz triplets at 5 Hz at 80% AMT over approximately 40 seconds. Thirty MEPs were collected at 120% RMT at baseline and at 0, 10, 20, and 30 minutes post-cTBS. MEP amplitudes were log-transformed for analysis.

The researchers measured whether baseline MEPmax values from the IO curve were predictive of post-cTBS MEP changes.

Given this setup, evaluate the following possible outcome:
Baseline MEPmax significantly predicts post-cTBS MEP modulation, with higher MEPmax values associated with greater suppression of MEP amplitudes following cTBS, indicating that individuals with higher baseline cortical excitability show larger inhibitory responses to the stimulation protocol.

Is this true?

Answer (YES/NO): YES